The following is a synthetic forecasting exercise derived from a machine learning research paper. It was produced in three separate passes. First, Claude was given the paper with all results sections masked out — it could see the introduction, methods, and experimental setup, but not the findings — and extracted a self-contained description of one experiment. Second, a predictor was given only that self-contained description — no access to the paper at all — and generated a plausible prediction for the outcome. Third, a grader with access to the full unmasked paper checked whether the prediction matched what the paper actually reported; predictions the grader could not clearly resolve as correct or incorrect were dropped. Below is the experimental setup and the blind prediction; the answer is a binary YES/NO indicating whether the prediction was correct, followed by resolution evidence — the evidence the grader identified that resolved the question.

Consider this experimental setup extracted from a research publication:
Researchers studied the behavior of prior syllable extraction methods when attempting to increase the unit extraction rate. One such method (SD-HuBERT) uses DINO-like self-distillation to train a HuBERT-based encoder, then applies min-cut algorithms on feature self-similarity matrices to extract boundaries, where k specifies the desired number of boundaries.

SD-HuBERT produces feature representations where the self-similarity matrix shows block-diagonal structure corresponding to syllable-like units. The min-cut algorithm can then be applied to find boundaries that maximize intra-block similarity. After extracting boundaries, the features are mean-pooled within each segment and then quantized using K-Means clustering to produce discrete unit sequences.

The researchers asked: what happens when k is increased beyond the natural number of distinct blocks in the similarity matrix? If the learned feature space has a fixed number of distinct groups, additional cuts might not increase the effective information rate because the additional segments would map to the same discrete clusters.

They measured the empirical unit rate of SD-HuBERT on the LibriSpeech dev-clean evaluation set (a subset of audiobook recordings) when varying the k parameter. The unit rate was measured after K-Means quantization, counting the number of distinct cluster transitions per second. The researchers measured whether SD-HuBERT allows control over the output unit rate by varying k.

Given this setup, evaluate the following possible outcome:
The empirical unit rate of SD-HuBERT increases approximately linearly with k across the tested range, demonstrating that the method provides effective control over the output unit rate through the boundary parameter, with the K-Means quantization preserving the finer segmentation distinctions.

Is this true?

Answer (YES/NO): NO